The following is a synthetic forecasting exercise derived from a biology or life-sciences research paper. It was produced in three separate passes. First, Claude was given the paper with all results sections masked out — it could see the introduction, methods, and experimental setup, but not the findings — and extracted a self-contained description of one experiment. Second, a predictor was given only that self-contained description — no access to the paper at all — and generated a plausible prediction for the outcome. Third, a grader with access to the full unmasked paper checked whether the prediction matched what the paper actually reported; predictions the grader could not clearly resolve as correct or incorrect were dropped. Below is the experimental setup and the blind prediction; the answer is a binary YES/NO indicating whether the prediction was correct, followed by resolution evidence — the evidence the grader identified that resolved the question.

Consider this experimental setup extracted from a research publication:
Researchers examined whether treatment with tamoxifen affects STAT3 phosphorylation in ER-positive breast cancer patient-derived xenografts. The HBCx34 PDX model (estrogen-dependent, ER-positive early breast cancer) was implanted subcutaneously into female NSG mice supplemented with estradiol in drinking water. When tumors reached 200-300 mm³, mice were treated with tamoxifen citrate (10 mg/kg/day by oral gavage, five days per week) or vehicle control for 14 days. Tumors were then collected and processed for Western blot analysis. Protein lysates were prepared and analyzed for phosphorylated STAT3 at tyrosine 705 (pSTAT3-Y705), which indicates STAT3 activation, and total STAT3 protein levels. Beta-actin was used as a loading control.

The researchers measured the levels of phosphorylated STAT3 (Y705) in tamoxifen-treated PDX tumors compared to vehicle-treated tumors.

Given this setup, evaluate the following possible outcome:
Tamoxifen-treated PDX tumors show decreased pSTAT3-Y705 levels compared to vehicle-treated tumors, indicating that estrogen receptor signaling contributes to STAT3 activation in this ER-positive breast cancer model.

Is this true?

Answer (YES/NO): NO